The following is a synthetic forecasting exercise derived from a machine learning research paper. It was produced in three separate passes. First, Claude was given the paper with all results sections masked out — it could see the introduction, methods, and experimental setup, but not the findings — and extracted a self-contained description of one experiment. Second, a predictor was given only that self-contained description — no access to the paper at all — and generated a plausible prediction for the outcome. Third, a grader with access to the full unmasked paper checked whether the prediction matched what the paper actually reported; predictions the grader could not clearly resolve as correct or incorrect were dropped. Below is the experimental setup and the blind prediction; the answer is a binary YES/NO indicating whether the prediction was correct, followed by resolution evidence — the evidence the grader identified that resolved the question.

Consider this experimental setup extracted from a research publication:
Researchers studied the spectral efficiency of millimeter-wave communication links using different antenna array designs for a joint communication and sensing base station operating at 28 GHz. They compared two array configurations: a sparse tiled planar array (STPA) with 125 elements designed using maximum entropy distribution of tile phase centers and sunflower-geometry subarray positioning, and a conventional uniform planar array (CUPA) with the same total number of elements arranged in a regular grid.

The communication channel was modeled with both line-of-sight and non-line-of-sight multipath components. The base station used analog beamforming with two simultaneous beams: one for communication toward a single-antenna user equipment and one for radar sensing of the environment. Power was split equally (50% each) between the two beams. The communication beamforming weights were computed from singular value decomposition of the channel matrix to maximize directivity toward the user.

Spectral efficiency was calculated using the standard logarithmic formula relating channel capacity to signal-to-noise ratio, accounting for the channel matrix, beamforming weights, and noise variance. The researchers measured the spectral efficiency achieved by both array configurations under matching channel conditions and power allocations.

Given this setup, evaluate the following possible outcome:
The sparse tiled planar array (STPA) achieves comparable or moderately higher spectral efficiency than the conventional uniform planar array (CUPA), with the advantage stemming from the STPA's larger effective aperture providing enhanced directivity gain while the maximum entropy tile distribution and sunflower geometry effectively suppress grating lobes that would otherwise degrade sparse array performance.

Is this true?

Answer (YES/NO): NO